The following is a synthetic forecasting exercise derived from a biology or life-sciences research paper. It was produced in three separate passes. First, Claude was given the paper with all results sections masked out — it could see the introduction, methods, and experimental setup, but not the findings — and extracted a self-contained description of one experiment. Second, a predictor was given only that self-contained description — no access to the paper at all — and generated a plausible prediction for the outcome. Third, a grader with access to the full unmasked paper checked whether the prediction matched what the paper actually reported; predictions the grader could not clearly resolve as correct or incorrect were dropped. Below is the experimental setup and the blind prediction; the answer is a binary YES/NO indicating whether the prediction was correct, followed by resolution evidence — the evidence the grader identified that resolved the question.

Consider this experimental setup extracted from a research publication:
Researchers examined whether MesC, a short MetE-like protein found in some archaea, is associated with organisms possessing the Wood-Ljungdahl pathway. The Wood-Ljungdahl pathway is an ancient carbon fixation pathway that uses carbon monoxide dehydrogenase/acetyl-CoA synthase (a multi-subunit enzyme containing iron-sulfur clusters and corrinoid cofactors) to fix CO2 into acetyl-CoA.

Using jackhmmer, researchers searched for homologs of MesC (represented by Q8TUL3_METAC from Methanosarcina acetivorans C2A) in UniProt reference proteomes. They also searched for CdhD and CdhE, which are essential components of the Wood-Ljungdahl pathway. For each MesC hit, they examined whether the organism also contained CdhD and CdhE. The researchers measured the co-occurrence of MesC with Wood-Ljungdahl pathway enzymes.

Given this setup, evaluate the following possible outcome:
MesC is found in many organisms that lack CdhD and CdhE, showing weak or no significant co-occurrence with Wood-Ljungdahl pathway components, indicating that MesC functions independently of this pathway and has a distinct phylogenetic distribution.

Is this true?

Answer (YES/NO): NO